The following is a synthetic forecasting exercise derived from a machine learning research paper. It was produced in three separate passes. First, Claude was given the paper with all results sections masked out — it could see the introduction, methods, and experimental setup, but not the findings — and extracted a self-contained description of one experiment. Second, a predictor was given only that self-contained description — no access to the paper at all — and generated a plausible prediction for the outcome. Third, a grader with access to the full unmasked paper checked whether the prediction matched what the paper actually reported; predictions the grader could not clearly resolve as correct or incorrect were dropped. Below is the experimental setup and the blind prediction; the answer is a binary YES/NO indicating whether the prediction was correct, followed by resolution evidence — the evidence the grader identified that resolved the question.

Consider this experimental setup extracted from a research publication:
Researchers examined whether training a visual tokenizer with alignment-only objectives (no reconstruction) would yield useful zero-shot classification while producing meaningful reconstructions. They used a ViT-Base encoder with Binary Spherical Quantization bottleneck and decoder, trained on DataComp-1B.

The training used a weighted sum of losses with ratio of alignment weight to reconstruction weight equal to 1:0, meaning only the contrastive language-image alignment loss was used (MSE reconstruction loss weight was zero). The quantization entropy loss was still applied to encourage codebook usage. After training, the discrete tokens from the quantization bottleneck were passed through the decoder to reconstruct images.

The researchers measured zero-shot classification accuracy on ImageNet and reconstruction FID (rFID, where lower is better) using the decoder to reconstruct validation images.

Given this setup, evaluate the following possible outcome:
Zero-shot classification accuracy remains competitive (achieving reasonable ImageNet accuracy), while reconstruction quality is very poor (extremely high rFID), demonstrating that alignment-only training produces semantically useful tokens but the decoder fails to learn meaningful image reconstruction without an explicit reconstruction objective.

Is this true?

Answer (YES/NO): YES